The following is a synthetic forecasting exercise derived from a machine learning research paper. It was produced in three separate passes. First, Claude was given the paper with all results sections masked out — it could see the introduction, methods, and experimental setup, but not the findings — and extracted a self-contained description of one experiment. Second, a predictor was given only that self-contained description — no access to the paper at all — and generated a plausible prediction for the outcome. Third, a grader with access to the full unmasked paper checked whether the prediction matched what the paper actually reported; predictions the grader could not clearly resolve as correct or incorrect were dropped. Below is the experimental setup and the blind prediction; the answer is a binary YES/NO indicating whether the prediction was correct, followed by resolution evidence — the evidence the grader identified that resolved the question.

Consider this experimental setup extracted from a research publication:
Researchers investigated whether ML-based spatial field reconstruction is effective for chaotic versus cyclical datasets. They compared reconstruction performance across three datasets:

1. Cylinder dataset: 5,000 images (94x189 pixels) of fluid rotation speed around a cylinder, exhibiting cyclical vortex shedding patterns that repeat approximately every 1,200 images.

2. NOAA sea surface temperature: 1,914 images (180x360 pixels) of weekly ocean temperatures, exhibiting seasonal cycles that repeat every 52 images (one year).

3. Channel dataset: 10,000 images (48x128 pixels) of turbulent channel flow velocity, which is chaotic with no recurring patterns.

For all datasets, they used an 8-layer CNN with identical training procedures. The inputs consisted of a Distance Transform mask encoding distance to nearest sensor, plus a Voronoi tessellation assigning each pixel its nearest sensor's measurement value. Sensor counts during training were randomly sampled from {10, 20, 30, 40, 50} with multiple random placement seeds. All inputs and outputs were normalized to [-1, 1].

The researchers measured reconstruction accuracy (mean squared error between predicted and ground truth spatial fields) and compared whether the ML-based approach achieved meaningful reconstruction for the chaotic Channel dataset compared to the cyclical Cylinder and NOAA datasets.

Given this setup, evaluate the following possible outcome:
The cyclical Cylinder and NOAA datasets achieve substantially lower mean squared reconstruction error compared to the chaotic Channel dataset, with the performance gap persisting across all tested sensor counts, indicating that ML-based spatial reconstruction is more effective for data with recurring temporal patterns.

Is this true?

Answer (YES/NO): YES